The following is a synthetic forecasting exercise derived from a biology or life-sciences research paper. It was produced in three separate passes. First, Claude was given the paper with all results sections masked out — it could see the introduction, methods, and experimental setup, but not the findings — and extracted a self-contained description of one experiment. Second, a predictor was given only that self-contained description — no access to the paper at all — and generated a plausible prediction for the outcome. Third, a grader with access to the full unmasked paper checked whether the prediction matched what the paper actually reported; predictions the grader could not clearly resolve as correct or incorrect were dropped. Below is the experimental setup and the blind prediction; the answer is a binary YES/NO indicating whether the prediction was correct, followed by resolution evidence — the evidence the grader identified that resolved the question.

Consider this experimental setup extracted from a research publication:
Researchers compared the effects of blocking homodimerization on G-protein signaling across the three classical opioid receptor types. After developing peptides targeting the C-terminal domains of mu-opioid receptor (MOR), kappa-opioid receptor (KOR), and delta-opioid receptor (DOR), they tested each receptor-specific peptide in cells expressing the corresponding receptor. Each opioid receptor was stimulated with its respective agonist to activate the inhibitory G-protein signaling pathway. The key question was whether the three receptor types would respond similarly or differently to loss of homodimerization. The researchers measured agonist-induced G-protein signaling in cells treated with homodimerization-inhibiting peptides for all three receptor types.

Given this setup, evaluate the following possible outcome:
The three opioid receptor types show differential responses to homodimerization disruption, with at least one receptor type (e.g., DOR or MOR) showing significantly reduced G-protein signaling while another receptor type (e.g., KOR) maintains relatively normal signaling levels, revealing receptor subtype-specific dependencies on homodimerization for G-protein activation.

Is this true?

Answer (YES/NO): NO